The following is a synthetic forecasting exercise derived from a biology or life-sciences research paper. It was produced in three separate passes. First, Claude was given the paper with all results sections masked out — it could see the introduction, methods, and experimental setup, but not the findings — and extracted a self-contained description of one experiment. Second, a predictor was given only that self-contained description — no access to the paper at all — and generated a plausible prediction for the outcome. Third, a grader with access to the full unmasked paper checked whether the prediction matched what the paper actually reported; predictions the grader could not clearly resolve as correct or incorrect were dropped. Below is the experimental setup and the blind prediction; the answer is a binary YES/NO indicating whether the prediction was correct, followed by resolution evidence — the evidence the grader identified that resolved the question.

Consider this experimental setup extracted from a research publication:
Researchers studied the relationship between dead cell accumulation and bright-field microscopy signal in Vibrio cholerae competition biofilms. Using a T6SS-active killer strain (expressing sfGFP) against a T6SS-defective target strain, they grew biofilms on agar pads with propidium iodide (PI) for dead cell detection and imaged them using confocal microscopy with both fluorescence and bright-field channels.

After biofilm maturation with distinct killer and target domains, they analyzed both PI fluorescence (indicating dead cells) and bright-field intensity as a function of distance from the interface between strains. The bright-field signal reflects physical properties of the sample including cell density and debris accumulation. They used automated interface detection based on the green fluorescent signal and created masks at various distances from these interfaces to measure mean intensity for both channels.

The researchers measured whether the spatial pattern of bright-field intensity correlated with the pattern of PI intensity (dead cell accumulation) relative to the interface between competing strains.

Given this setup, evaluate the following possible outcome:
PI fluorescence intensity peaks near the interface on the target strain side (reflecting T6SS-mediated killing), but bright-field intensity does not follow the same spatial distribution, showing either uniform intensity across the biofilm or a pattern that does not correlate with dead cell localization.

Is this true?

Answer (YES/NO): NO